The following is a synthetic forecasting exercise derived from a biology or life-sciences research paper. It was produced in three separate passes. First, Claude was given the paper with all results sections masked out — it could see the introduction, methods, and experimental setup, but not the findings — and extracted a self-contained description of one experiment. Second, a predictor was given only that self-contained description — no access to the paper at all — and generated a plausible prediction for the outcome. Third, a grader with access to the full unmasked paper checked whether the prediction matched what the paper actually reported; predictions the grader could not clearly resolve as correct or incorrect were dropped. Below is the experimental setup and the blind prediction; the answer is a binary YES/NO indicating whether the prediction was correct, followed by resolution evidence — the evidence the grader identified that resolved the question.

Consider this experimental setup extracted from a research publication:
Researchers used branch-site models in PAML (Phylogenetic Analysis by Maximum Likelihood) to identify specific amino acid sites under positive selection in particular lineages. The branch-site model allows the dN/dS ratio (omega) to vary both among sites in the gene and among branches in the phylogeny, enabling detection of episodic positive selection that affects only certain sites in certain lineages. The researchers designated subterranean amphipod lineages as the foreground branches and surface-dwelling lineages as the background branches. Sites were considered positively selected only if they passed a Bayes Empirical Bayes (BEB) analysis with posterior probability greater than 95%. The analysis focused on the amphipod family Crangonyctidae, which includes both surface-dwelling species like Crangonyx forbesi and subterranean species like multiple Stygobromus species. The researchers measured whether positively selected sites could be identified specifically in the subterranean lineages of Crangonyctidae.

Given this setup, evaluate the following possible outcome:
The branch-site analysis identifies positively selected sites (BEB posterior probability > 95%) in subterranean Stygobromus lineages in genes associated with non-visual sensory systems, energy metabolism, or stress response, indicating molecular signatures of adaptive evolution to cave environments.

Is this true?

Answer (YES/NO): NO